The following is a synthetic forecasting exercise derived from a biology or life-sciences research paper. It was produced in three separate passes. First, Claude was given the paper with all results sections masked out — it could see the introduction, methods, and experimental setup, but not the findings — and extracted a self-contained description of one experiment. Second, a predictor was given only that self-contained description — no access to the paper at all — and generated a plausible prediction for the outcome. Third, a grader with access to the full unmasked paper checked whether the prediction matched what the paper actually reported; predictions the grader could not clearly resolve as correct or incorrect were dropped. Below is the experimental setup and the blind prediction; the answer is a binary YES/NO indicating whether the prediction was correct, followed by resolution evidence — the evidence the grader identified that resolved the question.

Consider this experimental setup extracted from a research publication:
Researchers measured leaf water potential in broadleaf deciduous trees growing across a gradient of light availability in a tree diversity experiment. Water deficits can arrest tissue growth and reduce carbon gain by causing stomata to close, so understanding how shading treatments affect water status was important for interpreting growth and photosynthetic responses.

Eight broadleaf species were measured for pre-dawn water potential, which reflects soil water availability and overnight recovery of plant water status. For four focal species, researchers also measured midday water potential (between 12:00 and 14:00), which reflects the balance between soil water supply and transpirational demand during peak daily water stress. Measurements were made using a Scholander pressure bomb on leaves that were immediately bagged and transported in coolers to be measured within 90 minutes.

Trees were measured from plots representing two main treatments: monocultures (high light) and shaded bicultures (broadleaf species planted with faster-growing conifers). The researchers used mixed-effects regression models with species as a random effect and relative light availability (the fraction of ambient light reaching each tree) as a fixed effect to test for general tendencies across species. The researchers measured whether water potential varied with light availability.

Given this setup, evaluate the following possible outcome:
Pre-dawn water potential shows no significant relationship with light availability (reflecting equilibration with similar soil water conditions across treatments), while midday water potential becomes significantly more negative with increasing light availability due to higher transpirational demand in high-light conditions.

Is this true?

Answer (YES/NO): NO